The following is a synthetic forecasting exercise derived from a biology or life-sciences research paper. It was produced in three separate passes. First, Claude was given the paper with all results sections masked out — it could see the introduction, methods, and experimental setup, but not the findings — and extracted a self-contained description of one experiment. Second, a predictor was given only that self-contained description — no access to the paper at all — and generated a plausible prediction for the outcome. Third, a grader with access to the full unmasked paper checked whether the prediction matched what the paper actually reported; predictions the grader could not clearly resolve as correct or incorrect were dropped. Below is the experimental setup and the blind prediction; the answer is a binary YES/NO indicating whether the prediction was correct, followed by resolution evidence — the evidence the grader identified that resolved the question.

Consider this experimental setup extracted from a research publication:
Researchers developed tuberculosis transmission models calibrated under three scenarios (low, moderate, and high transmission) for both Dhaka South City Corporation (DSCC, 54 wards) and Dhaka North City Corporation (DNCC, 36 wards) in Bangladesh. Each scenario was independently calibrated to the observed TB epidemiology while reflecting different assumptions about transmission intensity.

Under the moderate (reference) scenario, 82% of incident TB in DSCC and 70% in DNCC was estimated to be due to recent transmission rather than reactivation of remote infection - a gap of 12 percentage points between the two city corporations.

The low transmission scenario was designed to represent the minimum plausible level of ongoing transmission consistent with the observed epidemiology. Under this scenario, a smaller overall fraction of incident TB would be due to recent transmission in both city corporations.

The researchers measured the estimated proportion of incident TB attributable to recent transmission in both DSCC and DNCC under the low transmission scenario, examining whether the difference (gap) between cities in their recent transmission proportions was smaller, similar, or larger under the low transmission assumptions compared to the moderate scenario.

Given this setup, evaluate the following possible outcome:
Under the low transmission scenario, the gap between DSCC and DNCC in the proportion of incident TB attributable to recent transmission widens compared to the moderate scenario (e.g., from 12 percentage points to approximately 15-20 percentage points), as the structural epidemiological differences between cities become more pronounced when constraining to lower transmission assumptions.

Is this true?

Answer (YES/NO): YES